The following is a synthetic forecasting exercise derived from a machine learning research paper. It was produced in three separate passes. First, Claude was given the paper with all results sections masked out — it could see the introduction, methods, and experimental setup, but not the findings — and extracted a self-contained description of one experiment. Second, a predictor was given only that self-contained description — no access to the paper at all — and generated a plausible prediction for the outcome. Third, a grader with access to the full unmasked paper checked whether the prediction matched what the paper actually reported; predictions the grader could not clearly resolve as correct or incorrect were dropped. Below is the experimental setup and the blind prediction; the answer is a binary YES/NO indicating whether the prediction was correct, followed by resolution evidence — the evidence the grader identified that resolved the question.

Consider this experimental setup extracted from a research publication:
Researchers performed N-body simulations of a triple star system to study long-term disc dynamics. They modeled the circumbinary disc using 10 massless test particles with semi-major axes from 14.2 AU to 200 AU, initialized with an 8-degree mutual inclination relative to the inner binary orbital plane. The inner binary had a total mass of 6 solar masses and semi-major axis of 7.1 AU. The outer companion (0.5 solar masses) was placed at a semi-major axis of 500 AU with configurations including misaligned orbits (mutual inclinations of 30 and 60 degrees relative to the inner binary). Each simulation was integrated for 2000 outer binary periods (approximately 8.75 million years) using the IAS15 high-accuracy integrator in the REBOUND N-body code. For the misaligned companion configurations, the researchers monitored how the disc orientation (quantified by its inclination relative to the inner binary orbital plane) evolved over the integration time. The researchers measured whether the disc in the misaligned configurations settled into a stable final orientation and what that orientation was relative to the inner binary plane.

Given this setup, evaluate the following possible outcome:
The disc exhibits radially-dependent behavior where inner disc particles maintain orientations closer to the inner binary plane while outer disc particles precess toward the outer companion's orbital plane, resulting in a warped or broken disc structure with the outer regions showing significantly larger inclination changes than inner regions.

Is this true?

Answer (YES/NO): NO